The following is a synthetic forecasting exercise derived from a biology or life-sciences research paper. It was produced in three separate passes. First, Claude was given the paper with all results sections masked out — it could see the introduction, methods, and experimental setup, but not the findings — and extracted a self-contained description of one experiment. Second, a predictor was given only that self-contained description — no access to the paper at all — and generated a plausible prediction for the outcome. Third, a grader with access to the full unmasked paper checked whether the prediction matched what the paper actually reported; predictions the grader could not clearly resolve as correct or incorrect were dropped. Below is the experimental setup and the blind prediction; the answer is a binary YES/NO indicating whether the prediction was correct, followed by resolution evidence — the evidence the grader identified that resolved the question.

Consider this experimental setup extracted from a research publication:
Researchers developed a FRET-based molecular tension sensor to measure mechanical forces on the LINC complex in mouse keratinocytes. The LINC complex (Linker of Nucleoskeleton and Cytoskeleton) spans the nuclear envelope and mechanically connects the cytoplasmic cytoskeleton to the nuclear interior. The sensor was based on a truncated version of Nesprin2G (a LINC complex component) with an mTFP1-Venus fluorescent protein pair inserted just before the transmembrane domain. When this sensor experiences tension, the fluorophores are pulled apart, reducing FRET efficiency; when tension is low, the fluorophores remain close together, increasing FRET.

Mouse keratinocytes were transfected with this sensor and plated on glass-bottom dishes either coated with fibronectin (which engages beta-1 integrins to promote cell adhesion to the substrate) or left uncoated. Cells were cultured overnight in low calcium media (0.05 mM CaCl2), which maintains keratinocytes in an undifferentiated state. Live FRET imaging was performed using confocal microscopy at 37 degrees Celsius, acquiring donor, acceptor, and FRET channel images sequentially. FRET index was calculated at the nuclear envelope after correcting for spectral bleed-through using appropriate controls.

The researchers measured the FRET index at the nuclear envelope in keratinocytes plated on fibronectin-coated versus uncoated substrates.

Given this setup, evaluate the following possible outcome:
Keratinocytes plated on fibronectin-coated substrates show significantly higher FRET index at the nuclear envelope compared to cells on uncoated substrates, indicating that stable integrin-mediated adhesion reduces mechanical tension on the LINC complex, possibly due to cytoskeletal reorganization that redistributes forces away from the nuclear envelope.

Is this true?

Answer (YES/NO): NO